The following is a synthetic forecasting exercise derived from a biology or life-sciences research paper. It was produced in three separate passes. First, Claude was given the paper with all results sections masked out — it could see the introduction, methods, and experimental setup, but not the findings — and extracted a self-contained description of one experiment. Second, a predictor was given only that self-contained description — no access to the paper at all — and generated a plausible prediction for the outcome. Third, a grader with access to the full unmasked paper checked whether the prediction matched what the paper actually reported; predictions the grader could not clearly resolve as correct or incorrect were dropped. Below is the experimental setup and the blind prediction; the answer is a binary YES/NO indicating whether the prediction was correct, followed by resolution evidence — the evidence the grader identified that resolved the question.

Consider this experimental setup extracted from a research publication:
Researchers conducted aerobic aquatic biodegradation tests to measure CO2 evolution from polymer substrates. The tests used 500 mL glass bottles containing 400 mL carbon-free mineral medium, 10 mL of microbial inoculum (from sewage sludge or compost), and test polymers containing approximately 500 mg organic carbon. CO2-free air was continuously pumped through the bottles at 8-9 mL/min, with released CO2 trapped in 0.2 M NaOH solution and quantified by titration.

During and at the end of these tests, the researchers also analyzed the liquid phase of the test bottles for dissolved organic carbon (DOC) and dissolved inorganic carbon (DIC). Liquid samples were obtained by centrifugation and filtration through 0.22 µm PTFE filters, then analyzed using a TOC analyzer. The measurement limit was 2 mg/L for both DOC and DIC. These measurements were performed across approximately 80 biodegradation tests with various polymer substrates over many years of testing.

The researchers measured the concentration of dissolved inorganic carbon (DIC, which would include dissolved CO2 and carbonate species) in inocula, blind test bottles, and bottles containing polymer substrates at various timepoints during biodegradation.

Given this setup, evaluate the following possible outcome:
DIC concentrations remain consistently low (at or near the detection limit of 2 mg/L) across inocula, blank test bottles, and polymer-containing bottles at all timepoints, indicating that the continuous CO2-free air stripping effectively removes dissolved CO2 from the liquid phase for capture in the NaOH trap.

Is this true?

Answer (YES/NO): NO